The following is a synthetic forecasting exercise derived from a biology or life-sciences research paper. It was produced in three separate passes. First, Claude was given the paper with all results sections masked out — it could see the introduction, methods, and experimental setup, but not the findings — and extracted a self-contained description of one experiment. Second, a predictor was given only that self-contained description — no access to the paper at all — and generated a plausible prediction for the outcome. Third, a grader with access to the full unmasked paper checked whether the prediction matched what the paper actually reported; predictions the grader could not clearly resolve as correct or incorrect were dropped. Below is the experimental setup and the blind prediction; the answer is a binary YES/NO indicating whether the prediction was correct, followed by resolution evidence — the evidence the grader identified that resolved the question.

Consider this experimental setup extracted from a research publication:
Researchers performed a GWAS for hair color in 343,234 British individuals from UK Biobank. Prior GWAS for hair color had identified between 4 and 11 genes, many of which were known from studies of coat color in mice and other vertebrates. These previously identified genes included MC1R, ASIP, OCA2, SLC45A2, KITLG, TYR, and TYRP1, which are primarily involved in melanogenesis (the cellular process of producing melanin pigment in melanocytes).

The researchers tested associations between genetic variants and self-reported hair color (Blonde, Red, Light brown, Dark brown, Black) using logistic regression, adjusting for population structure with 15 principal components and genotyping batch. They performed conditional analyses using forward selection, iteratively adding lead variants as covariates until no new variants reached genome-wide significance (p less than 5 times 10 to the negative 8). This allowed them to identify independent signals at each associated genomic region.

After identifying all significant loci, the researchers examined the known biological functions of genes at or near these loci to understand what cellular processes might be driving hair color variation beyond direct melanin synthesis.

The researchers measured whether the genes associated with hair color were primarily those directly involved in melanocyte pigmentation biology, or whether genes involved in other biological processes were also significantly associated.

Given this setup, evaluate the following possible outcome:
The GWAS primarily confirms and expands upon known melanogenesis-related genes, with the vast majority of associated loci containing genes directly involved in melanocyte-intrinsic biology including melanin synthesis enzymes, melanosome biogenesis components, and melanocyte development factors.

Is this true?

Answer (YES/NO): NO